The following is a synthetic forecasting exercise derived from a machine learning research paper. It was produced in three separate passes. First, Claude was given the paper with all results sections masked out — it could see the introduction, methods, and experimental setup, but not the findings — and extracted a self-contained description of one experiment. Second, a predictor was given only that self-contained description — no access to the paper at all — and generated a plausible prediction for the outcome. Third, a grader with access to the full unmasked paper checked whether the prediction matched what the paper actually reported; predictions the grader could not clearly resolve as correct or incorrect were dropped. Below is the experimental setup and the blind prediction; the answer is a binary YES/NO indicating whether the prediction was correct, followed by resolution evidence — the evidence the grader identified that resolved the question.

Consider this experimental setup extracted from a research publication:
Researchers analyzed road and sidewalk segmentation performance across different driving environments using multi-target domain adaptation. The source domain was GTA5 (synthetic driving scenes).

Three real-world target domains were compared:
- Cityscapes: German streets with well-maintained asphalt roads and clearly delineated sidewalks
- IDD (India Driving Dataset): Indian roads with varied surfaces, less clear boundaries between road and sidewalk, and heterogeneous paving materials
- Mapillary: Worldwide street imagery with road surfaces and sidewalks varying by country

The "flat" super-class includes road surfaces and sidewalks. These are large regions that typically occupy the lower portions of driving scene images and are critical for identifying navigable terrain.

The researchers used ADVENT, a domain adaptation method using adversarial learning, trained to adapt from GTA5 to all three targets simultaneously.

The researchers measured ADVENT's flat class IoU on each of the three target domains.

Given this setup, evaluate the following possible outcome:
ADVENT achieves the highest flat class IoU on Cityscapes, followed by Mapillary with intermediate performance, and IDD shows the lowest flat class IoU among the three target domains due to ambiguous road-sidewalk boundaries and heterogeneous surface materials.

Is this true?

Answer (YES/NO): NO